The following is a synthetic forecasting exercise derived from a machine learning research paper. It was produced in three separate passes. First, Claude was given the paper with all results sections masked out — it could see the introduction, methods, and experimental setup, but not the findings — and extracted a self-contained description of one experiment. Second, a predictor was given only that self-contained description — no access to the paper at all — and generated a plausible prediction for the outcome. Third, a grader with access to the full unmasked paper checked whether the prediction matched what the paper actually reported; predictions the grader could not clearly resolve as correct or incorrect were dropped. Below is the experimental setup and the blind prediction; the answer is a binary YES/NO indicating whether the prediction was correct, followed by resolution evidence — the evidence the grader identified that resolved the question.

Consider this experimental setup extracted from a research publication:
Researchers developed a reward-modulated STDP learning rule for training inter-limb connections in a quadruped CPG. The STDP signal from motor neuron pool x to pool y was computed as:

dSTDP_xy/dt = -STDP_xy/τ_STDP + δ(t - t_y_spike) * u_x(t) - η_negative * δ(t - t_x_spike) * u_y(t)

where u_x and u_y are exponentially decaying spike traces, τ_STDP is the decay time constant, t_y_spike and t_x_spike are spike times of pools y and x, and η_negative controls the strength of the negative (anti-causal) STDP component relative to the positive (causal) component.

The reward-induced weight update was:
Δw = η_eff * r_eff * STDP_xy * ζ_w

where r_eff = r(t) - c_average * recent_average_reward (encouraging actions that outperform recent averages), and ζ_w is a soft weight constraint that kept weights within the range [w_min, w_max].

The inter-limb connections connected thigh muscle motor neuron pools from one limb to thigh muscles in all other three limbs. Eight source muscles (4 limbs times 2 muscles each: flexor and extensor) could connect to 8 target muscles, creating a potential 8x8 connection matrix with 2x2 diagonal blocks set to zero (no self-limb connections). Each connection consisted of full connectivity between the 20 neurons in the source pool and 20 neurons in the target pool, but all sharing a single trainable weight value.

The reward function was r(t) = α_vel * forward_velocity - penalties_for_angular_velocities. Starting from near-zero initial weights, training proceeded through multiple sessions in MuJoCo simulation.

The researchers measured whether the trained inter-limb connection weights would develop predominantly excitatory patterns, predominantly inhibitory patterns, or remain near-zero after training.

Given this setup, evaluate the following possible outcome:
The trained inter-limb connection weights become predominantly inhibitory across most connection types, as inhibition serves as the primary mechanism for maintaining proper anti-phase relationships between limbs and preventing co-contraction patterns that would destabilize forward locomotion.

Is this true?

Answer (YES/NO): NO